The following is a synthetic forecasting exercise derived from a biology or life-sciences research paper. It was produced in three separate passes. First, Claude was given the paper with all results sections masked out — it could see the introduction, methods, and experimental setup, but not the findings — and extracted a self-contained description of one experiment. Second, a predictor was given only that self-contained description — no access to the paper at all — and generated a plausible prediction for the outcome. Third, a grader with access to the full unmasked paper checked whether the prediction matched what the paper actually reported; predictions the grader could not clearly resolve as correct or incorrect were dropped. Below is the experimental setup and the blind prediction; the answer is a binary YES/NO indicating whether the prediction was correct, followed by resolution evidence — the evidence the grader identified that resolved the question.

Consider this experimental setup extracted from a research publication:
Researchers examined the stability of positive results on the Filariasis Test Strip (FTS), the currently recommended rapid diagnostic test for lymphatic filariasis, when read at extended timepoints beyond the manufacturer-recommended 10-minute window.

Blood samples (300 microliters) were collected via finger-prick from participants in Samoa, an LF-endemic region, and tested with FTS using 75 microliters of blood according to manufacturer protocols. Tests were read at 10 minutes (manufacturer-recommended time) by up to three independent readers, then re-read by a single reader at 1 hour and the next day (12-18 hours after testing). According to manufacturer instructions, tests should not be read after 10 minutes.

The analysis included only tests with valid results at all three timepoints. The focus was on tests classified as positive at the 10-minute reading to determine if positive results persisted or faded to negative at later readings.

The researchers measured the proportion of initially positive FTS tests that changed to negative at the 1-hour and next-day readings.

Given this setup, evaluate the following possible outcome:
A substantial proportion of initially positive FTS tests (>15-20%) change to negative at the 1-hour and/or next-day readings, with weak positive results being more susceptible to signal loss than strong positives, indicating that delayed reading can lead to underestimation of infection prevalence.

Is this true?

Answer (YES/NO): NO